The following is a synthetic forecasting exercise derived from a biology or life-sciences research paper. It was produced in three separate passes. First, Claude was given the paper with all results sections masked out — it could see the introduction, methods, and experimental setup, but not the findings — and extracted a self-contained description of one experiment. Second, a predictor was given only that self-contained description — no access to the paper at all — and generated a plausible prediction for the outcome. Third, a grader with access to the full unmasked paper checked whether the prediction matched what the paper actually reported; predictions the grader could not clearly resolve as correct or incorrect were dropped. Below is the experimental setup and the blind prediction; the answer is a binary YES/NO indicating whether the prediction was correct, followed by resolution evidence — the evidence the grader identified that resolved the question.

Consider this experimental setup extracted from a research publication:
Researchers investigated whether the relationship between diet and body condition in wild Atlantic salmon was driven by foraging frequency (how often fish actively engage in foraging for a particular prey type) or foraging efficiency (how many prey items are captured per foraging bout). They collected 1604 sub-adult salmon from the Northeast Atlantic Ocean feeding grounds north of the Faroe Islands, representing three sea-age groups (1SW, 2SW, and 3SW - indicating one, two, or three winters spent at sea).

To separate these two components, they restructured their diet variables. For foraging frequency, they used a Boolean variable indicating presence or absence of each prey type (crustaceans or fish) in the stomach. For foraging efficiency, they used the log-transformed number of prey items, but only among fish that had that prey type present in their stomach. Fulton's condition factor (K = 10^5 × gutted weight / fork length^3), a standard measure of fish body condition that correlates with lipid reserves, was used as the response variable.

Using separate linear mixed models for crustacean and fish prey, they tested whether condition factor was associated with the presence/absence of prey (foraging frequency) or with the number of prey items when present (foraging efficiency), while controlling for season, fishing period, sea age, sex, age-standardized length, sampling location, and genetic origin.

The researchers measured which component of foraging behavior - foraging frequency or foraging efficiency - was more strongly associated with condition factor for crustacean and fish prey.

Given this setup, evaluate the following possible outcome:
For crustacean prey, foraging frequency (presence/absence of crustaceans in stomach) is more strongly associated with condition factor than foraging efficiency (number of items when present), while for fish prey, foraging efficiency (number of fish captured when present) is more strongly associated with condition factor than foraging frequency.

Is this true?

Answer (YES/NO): NO